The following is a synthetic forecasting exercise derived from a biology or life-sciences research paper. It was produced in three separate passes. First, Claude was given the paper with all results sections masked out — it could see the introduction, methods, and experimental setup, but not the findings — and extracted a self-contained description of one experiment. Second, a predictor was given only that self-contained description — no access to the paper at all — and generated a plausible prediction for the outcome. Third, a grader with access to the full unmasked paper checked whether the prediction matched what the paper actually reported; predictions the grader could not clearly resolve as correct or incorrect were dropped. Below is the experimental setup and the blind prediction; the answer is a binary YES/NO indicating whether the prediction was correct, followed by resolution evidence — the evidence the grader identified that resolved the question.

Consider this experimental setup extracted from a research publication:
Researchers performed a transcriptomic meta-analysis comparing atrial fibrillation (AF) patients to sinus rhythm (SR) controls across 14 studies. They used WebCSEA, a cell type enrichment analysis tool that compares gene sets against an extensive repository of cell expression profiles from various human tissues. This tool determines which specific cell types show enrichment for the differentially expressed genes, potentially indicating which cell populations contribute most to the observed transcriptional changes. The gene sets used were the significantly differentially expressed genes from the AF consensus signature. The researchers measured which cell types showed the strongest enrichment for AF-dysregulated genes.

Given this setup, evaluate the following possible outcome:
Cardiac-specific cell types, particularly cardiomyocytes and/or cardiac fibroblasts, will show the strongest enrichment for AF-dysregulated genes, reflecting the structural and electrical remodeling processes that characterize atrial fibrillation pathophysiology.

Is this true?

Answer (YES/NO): NO